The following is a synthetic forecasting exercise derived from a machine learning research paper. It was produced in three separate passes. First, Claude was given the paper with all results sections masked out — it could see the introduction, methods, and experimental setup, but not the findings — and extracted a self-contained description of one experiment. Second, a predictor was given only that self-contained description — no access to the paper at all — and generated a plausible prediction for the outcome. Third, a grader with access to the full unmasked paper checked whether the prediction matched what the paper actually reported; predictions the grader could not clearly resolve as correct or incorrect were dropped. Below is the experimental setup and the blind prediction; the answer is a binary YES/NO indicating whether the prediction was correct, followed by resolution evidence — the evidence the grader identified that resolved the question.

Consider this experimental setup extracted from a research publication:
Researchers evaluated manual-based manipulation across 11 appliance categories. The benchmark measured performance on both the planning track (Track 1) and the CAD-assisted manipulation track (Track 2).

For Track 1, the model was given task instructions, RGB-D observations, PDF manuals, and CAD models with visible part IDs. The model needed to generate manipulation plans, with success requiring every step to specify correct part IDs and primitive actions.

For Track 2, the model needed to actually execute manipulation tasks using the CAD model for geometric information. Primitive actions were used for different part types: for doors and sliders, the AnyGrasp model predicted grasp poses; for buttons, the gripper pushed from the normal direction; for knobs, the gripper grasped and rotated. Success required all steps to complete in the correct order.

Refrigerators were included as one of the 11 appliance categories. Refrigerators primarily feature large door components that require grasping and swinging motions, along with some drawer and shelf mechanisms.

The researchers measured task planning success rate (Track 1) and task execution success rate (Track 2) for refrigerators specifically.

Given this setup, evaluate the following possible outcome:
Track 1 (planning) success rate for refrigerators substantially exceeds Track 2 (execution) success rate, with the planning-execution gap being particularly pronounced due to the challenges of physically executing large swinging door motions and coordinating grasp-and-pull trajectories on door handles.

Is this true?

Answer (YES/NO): YES